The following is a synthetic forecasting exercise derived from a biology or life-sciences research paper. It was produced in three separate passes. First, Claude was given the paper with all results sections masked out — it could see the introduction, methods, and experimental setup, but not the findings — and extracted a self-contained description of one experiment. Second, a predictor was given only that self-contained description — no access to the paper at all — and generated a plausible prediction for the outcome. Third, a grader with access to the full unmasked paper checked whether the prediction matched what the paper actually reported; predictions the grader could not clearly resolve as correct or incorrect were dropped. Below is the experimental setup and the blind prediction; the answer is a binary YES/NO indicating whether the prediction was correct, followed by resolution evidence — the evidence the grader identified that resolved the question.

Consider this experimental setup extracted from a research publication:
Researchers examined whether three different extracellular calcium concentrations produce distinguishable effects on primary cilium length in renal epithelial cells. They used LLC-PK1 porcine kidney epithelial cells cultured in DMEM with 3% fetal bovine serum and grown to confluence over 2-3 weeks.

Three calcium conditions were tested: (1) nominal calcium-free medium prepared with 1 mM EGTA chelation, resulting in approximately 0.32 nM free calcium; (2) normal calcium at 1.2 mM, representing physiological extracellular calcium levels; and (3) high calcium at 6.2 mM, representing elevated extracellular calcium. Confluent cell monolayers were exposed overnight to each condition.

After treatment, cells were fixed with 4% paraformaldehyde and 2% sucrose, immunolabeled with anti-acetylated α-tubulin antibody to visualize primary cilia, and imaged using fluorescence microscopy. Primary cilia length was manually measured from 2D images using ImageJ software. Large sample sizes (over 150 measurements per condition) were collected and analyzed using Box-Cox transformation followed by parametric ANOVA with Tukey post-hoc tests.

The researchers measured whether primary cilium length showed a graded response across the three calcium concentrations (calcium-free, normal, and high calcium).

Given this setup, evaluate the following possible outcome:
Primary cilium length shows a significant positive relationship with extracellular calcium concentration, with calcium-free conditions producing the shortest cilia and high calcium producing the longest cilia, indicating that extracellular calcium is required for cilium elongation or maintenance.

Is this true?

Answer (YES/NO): NO